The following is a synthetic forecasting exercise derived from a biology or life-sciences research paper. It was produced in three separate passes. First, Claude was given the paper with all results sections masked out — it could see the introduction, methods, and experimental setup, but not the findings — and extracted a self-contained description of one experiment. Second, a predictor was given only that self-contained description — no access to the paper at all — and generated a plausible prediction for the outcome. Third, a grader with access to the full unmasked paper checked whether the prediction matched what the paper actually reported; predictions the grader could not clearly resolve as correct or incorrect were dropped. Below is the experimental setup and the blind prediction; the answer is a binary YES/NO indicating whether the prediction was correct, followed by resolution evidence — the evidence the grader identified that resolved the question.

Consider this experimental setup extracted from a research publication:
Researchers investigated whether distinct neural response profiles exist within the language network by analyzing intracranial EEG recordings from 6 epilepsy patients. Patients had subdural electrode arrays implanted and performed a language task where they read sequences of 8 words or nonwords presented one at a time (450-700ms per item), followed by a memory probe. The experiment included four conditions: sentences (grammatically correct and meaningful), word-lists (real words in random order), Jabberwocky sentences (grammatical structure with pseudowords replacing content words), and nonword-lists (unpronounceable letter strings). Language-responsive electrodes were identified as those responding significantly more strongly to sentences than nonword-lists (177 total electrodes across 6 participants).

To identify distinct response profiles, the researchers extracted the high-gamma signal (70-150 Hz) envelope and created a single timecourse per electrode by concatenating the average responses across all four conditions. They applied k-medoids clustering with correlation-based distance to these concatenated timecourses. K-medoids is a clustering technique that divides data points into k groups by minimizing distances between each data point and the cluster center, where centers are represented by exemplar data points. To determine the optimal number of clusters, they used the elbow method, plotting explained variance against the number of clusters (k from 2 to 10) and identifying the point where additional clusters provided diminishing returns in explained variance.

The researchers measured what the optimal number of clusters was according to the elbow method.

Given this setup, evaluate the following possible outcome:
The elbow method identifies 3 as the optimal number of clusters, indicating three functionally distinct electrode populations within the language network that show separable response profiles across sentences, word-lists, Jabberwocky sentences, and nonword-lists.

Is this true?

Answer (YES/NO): YES